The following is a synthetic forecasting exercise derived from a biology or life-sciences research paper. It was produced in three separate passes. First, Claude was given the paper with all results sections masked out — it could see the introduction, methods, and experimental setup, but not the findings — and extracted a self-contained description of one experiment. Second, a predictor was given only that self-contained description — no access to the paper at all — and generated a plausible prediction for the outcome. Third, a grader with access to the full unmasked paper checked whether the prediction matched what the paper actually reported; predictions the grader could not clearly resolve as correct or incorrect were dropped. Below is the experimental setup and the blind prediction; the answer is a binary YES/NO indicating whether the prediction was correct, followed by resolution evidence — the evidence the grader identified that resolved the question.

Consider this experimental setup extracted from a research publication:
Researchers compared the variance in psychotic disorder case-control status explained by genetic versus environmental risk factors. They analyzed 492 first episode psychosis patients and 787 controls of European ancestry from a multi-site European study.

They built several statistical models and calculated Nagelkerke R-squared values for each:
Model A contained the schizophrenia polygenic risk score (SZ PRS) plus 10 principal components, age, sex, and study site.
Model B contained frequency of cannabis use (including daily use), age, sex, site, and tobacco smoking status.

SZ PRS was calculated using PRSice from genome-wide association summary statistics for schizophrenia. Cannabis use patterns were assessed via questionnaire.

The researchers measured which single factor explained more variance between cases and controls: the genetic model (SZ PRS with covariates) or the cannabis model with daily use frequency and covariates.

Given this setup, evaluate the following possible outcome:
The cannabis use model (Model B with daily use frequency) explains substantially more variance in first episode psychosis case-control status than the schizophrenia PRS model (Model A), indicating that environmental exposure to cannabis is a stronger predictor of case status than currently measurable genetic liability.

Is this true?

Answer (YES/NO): YES